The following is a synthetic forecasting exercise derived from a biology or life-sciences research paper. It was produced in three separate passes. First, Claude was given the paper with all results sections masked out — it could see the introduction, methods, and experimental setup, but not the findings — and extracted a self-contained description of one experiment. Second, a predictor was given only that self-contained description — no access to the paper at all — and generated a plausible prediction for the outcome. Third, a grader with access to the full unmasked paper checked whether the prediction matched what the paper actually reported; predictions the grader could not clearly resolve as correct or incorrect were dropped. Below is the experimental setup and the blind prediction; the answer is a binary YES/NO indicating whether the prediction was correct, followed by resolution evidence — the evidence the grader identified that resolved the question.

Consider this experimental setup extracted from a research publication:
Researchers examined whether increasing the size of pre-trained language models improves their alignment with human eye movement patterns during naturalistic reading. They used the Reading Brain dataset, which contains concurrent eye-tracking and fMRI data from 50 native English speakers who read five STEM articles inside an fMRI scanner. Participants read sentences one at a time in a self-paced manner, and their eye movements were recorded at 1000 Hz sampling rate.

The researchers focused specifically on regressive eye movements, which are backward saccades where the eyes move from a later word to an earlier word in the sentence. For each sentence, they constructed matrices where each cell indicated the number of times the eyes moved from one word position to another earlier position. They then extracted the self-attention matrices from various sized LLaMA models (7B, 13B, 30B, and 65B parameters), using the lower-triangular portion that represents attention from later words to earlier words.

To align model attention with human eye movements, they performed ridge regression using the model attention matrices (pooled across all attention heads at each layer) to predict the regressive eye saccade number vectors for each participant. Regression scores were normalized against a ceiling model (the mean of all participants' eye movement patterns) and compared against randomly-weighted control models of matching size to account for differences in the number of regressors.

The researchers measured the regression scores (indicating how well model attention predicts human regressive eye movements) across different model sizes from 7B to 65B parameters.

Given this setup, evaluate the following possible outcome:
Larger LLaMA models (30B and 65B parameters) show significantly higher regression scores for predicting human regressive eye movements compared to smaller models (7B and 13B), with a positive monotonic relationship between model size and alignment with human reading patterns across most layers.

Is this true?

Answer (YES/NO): YES